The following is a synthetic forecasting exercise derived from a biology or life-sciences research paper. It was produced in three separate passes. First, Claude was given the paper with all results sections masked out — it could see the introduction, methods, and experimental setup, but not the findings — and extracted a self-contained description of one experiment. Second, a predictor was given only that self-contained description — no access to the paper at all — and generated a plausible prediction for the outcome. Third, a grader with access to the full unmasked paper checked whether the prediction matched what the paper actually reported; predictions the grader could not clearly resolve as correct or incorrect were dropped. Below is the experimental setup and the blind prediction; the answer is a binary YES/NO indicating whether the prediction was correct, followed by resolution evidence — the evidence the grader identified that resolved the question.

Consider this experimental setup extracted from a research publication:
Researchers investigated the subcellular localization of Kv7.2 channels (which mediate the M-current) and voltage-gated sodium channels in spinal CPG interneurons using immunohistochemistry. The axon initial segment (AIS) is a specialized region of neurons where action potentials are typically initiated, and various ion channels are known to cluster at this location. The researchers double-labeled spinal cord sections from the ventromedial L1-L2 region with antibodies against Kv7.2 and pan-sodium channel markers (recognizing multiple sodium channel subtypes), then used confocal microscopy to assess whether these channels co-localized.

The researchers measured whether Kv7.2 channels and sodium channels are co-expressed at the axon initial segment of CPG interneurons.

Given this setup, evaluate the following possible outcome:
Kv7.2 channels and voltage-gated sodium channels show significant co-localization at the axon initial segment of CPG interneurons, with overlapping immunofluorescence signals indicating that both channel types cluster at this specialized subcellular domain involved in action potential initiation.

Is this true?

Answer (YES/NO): NO